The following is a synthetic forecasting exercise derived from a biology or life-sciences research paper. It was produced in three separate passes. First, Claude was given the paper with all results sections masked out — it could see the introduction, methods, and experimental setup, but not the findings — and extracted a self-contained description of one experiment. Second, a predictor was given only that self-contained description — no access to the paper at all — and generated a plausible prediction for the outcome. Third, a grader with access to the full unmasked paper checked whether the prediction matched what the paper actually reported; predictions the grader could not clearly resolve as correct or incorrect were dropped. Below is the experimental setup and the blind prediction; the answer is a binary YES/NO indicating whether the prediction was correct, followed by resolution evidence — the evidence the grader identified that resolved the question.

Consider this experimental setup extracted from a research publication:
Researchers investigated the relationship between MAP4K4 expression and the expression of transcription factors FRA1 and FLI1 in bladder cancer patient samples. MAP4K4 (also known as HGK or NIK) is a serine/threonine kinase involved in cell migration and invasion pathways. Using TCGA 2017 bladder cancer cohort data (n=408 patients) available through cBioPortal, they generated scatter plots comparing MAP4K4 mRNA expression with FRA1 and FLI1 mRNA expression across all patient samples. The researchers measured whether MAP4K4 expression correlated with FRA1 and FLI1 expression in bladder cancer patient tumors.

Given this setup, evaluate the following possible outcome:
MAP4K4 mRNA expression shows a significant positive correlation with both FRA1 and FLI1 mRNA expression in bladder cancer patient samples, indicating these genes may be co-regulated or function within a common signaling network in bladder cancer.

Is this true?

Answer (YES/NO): YES